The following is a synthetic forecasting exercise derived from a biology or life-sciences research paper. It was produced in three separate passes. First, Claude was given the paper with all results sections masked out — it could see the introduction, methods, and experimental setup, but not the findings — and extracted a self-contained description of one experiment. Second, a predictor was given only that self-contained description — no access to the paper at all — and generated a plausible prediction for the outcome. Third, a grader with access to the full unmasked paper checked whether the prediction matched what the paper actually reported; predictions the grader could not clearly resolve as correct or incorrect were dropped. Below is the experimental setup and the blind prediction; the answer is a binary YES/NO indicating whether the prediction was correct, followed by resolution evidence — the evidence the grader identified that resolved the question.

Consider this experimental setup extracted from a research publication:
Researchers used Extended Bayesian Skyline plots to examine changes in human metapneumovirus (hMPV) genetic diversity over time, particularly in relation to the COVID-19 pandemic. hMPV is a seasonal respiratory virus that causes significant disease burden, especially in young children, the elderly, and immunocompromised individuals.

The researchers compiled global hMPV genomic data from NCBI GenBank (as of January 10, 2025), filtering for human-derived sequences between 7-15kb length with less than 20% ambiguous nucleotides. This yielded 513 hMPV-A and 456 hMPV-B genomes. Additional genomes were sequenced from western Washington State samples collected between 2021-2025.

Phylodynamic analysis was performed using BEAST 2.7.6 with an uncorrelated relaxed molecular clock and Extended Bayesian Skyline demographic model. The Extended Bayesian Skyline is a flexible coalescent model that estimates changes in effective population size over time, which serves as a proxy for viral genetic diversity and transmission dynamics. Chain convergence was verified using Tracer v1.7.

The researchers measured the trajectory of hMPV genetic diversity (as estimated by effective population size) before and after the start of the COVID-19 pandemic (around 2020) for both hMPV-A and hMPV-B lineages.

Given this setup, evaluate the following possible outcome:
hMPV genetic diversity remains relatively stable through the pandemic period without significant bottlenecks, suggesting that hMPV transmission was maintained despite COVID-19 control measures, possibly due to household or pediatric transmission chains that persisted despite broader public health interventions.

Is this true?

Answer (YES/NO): NO